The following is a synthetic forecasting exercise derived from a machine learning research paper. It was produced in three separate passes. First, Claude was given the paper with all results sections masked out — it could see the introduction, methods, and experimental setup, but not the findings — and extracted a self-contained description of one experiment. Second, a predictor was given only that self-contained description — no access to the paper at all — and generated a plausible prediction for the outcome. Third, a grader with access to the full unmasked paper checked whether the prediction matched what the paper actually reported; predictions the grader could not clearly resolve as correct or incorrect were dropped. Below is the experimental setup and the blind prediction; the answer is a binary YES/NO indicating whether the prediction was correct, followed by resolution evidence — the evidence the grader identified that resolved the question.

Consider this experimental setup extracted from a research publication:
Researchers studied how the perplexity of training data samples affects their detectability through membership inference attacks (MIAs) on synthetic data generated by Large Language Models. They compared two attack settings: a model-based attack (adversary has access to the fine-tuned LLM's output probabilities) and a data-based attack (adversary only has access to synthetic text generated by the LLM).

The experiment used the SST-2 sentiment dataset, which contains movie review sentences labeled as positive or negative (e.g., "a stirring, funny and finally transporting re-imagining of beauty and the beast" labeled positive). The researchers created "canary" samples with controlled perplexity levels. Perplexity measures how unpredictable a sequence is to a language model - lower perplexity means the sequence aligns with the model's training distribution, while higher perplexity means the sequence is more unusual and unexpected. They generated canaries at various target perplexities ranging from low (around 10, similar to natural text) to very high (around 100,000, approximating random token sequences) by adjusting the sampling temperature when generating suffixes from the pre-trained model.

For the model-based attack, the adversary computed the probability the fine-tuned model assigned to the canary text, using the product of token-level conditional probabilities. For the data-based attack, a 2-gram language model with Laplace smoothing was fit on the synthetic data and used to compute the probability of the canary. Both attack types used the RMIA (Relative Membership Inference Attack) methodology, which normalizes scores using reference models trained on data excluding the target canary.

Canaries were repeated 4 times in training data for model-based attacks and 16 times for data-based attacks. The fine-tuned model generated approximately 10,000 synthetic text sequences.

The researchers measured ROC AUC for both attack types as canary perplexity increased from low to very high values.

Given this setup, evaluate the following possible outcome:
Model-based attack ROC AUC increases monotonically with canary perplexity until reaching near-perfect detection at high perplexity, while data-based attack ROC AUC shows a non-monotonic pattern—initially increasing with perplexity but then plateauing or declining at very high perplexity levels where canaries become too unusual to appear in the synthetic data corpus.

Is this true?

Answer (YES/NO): YES